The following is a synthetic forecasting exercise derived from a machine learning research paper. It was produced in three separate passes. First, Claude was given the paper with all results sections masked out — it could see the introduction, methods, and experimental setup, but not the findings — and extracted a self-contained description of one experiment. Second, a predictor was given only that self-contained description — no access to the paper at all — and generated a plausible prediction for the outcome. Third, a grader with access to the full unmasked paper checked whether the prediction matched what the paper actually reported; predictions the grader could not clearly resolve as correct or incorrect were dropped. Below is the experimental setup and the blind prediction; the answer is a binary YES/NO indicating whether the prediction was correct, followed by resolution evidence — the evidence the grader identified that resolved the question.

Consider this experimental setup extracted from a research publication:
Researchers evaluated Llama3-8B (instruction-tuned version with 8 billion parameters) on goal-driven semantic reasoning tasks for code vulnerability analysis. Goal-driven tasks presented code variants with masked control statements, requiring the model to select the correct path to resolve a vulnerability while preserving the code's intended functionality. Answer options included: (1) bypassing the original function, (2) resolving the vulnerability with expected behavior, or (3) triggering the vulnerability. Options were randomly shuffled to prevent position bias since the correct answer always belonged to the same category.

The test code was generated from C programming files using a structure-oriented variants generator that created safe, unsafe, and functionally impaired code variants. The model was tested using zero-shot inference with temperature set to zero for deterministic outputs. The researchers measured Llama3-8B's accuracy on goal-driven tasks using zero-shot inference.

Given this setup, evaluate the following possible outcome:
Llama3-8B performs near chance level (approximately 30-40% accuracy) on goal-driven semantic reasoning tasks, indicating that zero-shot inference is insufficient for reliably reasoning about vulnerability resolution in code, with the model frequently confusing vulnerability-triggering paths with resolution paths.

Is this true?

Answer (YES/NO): NO